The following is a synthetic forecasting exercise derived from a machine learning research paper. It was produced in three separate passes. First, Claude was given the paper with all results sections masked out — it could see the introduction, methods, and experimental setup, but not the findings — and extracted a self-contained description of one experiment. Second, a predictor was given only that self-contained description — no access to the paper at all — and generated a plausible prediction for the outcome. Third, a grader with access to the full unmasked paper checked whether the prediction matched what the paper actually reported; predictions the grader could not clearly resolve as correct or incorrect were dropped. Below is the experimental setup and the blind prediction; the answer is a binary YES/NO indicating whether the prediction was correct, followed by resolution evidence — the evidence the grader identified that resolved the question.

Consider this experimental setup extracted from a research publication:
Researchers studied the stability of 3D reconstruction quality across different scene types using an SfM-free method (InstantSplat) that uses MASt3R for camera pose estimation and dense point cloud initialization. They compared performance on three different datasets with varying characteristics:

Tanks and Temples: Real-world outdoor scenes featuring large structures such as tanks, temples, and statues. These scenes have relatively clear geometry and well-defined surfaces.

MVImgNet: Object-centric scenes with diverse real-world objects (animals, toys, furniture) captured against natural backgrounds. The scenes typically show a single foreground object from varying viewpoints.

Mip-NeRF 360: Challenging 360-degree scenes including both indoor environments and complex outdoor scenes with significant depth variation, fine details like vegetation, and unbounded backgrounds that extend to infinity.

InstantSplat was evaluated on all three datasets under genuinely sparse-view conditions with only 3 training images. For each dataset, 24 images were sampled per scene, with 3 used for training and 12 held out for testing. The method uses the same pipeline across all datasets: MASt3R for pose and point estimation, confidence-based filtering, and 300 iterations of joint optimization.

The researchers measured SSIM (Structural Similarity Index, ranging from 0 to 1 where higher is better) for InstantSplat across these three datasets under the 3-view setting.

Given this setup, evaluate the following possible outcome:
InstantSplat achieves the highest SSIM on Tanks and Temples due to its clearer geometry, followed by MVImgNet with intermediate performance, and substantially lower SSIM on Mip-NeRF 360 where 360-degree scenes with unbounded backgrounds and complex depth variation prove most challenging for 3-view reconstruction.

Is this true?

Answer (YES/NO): YES